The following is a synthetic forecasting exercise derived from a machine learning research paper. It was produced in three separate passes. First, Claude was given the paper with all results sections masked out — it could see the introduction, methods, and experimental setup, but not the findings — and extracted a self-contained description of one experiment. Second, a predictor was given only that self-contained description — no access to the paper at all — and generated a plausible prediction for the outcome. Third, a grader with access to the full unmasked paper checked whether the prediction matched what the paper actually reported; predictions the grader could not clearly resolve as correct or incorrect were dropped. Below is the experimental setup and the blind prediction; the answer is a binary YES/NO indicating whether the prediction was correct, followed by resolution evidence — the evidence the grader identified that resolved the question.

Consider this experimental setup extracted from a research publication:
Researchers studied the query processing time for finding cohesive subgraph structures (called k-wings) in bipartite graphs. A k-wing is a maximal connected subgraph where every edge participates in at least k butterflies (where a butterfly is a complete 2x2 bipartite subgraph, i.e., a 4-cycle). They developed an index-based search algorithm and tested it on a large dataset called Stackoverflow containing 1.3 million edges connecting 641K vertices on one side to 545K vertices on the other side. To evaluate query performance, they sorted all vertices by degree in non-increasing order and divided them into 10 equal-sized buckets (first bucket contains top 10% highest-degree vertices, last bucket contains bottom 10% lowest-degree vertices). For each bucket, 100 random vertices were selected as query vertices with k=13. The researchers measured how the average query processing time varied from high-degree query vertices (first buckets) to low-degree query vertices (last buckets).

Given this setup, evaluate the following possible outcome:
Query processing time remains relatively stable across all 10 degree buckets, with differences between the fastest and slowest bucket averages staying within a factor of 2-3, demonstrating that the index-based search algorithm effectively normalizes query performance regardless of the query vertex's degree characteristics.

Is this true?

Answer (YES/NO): NO